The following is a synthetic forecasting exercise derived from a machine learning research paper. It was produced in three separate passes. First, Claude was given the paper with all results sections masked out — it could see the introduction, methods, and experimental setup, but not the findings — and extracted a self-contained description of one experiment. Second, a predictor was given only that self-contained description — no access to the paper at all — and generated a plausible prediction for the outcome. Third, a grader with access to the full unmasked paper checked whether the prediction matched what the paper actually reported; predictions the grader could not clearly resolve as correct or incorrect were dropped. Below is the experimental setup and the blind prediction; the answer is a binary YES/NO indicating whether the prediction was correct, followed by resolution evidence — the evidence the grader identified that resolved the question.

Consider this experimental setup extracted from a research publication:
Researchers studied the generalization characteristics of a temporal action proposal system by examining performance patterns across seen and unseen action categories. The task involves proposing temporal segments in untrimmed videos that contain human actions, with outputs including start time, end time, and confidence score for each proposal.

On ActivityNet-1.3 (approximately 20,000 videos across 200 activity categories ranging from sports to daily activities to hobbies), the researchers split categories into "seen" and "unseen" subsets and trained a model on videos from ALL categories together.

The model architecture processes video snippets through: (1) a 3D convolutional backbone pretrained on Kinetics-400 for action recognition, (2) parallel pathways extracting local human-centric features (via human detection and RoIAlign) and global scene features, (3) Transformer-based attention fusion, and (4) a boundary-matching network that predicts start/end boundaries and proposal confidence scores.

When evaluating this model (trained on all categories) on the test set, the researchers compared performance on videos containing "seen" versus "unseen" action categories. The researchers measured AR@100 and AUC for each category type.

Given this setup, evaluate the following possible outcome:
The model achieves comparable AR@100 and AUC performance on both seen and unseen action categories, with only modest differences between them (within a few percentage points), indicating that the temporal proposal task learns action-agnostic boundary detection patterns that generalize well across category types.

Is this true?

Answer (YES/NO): YES